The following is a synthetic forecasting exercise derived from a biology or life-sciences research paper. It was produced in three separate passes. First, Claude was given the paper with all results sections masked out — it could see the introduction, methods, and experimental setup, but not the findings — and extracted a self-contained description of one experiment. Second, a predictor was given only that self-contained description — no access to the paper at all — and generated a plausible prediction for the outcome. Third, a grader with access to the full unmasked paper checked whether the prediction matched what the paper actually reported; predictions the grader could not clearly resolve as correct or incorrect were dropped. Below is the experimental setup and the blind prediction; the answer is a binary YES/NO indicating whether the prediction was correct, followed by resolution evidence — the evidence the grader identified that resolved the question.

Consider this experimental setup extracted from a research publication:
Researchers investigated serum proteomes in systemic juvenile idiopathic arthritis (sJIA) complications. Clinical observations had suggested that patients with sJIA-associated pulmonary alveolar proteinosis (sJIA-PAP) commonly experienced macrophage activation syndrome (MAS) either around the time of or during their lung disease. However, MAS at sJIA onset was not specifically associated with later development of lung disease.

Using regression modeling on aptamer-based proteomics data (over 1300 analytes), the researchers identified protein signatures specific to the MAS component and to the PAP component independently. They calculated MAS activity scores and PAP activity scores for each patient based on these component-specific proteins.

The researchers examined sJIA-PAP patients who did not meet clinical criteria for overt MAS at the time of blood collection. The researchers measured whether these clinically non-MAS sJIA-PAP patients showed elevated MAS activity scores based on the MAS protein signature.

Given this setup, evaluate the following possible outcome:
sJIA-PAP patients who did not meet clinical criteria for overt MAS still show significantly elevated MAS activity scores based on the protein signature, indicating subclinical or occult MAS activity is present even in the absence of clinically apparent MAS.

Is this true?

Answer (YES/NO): NO